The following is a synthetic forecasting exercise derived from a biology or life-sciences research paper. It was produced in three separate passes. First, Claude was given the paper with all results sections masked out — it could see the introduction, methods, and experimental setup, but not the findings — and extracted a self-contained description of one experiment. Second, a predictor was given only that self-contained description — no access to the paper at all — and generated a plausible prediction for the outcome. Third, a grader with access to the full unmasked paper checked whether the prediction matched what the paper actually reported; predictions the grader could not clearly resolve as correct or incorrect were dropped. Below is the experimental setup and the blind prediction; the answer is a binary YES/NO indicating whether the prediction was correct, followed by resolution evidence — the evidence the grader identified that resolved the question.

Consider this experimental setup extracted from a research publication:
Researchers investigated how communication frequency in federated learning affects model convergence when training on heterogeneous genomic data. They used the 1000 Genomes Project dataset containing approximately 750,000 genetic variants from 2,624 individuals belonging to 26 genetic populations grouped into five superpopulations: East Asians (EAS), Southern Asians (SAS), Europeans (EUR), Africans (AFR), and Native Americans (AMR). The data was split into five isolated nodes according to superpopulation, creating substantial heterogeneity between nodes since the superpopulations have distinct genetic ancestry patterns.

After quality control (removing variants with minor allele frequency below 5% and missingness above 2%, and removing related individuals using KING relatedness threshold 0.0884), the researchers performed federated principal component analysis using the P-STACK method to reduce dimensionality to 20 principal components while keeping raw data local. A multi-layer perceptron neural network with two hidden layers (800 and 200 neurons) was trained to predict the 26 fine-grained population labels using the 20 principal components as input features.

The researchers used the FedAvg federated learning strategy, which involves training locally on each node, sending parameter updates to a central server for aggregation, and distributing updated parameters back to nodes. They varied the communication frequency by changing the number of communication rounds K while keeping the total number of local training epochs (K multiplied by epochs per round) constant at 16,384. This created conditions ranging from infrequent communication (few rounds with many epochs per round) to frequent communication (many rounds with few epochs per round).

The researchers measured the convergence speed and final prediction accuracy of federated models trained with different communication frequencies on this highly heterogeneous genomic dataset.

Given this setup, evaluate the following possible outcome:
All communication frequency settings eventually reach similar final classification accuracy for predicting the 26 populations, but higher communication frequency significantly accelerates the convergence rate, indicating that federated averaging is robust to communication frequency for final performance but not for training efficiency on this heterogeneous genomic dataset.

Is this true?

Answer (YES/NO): NO